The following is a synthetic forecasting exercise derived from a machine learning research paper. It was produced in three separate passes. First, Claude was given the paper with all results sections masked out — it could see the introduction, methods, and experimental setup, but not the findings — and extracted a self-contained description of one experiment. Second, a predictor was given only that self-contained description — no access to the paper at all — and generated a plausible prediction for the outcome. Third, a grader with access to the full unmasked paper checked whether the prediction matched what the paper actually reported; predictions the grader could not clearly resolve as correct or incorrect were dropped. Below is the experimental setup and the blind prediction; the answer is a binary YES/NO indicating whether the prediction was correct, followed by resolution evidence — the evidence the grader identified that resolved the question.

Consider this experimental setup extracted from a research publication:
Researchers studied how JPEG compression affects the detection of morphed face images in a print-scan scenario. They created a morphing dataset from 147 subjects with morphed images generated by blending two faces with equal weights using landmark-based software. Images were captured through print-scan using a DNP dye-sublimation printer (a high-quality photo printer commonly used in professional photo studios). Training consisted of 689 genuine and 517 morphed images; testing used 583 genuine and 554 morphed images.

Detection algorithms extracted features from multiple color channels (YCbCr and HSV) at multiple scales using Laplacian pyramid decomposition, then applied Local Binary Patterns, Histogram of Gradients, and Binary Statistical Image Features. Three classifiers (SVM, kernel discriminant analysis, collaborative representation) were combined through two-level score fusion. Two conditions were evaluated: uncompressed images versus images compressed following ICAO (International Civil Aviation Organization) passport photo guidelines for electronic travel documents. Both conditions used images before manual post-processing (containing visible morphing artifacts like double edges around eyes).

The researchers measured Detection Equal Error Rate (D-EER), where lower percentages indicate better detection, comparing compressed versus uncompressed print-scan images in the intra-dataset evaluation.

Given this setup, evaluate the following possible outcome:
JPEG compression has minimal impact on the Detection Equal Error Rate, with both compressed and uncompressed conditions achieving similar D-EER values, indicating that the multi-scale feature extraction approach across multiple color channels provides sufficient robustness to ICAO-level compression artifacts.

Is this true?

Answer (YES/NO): NO